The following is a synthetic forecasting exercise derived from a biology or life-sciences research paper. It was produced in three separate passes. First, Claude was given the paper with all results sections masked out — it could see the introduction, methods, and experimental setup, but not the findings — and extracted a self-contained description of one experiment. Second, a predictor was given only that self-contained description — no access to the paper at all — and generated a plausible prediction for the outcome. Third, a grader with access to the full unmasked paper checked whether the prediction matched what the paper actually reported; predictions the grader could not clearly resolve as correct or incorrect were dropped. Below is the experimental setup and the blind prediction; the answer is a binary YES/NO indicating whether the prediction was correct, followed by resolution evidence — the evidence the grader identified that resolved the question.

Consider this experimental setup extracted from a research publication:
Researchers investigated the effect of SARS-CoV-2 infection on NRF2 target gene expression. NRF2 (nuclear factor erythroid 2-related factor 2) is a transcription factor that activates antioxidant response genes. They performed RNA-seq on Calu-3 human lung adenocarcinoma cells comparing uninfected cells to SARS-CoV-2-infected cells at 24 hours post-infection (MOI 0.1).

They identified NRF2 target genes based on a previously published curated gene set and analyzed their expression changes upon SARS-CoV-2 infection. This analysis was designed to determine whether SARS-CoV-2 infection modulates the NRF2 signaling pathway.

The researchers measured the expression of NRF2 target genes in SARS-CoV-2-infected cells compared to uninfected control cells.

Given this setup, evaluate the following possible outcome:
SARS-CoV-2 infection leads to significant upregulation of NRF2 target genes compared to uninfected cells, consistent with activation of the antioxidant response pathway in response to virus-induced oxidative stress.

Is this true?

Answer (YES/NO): NO